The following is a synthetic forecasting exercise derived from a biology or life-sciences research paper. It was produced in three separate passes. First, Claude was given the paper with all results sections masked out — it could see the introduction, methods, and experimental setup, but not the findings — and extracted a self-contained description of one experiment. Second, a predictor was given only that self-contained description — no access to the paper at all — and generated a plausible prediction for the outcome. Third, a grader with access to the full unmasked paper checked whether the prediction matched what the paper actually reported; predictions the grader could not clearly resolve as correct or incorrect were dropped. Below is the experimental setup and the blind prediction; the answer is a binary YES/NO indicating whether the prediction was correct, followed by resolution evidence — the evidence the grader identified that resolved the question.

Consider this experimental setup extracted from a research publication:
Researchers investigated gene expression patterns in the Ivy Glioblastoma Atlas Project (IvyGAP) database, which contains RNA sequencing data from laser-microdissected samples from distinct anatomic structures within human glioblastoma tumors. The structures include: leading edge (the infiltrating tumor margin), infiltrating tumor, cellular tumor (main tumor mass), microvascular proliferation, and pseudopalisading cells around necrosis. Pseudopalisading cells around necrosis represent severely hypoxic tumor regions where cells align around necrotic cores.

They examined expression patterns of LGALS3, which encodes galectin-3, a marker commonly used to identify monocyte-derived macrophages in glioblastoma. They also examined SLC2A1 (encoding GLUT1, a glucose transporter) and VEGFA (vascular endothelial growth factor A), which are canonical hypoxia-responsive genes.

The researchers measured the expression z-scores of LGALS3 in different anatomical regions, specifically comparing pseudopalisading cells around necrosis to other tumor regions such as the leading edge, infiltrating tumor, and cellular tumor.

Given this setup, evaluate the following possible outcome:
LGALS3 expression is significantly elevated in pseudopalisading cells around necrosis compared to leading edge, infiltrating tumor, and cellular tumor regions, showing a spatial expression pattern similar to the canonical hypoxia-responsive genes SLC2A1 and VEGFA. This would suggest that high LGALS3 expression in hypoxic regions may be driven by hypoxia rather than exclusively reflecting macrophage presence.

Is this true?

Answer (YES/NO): YES